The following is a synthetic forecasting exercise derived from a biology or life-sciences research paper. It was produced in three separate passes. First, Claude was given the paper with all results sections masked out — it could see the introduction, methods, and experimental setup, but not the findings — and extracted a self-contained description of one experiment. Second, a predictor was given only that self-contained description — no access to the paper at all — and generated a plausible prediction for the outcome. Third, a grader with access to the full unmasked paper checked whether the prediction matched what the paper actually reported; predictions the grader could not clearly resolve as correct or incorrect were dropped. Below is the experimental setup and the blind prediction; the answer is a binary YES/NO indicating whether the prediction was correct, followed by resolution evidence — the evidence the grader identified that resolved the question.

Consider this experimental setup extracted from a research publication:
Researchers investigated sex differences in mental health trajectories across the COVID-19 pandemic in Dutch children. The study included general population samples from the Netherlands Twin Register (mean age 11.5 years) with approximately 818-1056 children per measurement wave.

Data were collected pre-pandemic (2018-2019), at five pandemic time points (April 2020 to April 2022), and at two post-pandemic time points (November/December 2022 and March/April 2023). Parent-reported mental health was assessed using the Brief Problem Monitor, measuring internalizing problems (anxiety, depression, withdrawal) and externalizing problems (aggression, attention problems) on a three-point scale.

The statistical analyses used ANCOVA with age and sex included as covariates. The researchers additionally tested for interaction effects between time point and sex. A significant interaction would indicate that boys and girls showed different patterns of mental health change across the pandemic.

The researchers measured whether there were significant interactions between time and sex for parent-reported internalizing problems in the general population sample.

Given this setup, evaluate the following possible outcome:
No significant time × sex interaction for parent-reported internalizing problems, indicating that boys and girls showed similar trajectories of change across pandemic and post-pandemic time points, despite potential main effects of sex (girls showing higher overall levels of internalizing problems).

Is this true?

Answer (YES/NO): YES